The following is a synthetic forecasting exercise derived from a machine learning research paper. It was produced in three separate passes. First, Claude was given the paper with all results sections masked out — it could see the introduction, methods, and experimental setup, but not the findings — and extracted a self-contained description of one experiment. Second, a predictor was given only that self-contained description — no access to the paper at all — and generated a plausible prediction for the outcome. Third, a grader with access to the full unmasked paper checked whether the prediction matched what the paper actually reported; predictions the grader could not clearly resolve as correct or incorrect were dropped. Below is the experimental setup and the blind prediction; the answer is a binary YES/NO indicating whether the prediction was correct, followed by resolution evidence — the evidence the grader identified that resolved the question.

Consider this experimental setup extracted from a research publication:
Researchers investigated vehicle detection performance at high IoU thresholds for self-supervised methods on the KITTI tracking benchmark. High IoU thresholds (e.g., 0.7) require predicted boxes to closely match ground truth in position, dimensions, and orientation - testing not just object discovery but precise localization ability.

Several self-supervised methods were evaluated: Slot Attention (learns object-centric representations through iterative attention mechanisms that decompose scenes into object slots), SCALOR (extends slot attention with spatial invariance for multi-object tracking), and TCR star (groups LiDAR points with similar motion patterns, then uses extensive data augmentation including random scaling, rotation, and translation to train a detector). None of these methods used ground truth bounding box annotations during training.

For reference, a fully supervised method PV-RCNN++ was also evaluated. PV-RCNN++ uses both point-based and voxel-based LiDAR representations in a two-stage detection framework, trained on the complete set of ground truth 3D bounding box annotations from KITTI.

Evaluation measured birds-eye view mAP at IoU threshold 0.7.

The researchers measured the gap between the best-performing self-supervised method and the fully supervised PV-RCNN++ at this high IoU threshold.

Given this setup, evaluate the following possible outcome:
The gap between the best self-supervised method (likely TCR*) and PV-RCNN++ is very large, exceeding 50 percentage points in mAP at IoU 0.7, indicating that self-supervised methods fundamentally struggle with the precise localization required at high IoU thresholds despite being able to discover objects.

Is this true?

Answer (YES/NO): YES